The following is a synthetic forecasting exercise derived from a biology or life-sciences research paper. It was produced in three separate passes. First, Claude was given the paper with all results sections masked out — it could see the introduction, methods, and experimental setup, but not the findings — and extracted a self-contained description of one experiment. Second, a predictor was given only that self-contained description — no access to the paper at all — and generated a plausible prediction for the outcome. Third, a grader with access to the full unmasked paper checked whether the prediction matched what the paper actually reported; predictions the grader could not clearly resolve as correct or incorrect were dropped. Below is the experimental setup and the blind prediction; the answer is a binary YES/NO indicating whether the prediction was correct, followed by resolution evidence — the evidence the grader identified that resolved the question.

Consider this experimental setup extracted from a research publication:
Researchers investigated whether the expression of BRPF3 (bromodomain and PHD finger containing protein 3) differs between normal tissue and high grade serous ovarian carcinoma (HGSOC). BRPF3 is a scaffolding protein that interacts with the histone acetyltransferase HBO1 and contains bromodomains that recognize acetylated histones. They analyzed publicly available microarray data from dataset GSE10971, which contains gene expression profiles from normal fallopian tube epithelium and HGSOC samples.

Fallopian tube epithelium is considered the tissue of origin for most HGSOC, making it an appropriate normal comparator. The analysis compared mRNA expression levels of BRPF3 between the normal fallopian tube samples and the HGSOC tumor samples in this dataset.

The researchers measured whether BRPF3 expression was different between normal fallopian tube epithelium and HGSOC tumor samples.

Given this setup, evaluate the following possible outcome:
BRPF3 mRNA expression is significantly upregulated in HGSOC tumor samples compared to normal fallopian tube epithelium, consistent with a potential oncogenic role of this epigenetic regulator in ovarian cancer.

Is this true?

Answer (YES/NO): YES